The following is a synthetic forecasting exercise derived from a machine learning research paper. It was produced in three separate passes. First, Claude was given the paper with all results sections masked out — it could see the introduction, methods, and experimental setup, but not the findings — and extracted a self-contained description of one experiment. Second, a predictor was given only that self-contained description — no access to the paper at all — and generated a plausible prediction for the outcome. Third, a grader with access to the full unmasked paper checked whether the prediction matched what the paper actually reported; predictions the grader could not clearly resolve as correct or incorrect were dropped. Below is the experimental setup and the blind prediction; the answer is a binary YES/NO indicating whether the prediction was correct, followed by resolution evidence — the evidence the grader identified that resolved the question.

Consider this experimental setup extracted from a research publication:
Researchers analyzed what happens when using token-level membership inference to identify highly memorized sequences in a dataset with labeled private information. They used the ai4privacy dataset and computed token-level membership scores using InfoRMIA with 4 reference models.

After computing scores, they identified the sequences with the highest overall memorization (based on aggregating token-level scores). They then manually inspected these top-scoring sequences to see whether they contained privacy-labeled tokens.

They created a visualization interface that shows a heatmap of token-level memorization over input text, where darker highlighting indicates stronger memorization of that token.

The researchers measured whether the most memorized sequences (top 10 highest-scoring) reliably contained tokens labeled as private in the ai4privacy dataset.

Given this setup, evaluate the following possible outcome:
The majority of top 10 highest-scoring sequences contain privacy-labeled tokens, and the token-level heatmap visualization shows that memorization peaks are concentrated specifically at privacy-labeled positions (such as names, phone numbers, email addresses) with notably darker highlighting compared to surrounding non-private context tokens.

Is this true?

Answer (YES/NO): NO